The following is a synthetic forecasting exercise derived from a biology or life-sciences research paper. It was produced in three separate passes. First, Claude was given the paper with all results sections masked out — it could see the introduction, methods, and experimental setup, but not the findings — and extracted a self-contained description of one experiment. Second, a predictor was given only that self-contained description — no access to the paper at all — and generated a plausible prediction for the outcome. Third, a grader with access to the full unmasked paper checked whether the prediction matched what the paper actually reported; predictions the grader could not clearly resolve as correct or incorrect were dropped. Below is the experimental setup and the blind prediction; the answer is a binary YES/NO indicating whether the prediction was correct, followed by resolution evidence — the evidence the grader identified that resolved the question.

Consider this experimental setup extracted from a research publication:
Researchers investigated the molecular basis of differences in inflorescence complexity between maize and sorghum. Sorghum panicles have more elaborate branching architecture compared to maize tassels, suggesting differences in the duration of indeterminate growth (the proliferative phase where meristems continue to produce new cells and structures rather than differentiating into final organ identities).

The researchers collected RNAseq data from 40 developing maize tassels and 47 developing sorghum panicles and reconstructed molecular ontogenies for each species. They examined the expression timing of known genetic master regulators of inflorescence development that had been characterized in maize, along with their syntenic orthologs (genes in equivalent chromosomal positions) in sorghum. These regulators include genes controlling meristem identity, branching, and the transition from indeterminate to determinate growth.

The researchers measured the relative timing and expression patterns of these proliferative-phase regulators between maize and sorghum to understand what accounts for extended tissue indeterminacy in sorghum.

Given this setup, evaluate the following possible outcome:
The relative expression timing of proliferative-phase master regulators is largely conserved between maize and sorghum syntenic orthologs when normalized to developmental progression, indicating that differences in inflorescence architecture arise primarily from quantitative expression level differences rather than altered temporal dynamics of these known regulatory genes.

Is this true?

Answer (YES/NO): NO